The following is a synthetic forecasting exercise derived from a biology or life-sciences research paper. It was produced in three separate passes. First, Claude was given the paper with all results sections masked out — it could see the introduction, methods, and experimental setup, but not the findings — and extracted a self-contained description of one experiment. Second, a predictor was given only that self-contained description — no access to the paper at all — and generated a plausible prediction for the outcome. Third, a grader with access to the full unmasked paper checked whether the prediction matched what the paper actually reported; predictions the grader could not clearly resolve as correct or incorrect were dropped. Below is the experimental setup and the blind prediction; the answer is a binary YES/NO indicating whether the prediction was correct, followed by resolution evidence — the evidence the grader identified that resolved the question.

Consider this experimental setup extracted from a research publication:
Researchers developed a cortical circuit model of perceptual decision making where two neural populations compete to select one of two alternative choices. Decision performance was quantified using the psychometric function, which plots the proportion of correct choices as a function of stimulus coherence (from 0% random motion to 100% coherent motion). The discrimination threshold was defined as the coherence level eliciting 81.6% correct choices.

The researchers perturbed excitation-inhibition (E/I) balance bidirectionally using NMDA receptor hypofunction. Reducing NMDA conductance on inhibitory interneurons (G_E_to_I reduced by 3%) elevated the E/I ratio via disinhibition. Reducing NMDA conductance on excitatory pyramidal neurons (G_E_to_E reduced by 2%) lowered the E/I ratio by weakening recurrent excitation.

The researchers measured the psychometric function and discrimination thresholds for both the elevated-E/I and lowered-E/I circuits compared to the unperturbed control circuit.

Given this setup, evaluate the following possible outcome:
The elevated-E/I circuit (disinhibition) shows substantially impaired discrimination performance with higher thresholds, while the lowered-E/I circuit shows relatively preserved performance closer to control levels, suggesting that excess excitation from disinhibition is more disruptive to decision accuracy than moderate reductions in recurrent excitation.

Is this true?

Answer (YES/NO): NO